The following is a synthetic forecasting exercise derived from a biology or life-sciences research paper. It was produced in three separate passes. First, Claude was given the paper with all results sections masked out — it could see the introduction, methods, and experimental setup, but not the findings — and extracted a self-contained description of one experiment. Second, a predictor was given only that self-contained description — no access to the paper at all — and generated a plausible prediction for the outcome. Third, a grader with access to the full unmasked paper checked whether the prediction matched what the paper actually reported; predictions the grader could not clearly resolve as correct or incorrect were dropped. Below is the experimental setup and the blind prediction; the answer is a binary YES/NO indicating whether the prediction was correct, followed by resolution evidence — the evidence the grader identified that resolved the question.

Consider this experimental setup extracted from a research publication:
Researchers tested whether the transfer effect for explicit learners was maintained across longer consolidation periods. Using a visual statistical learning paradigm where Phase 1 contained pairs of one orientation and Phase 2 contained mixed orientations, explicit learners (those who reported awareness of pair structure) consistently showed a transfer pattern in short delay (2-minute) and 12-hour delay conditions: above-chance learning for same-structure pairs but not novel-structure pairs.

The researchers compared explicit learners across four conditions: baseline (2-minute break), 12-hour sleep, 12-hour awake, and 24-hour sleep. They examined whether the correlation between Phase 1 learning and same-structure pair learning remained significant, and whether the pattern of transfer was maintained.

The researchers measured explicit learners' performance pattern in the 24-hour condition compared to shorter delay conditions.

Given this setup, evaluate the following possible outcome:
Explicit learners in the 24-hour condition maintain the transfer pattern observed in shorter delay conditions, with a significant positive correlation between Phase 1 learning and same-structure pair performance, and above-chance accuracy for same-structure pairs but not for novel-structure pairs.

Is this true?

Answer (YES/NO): NO